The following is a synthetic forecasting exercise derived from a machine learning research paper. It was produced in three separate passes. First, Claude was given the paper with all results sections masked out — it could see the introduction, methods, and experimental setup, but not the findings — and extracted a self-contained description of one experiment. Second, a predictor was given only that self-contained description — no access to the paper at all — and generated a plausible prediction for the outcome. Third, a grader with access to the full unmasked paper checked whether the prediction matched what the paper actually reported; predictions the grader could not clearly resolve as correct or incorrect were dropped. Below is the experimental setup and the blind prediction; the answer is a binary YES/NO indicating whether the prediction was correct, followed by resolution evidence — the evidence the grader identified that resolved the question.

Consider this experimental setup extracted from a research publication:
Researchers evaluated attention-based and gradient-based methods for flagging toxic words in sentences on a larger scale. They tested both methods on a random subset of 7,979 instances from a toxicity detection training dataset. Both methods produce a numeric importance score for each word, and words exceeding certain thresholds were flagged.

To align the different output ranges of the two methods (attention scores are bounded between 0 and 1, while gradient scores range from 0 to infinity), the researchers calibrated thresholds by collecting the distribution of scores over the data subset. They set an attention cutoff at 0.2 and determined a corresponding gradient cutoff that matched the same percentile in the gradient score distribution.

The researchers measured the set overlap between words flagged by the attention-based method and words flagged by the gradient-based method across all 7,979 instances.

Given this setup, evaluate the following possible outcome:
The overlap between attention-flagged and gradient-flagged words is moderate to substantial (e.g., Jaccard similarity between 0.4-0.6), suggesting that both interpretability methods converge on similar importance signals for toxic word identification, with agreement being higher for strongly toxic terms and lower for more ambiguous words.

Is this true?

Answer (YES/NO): NO